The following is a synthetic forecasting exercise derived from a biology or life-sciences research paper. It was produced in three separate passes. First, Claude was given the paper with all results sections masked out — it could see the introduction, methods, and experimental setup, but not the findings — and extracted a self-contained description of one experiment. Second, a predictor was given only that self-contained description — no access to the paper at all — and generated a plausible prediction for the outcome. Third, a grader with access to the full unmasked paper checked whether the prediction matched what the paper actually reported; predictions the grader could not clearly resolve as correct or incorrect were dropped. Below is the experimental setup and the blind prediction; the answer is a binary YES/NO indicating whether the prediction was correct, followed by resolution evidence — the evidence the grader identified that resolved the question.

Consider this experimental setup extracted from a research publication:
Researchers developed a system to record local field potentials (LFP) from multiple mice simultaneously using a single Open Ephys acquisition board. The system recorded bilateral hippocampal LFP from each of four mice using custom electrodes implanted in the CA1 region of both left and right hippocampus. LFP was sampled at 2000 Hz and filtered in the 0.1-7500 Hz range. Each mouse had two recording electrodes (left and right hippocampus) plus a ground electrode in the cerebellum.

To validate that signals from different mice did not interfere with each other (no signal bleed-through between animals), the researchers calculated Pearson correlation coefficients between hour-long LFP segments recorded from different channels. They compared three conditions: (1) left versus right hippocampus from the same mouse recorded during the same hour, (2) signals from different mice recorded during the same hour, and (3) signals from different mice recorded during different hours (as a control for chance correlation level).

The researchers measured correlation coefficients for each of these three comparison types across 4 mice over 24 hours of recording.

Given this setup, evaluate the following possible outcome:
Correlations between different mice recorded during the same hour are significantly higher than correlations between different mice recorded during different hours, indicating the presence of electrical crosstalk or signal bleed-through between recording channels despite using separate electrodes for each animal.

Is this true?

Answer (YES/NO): NO